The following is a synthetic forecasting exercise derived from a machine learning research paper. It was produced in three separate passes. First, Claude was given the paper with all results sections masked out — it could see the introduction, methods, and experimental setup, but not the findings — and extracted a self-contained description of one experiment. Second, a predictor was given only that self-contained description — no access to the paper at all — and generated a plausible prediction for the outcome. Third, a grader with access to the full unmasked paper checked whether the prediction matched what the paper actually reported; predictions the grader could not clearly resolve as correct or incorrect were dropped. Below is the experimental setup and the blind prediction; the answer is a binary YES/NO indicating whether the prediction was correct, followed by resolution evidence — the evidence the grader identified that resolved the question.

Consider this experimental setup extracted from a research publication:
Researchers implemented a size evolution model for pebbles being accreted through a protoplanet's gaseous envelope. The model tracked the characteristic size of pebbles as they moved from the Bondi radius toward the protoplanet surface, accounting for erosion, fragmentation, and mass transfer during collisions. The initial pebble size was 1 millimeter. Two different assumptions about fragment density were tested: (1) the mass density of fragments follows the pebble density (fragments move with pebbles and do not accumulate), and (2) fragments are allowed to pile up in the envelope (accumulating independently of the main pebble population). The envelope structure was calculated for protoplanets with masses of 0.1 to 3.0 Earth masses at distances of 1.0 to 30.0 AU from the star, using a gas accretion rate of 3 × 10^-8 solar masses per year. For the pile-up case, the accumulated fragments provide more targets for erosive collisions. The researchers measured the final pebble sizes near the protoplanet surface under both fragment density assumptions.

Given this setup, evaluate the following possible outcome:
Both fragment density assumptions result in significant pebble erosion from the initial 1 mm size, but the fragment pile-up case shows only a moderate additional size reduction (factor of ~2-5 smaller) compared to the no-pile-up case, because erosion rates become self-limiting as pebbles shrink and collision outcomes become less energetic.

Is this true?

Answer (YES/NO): NO